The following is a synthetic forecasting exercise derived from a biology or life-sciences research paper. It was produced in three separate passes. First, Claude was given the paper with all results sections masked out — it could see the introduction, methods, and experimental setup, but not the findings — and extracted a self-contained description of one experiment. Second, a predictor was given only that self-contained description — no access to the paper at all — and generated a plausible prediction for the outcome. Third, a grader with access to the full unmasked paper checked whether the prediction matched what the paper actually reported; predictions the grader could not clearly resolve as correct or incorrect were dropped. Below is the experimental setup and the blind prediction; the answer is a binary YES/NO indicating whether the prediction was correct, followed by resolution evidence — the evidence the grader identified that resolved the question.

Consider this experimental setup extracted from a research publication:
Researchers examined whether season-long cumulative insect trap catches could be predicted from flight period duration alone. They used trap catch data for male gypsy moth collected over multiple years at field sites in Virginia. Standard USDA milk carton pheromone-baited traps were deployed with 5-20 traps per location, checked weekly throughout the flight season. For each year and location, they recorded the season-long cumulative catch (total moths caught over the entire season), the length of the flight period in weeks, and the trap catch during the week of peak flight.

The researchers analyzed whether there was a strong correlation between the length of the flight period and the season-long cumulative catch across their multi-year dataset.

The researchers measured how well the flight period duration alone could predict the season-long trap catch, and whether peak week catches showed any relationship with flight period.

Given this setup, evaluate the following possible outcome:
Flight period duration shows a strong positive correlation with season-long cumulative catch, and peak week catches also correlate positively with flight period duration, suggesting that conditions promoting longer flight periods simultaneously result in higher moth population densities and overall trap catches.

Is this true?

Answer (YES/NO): NO